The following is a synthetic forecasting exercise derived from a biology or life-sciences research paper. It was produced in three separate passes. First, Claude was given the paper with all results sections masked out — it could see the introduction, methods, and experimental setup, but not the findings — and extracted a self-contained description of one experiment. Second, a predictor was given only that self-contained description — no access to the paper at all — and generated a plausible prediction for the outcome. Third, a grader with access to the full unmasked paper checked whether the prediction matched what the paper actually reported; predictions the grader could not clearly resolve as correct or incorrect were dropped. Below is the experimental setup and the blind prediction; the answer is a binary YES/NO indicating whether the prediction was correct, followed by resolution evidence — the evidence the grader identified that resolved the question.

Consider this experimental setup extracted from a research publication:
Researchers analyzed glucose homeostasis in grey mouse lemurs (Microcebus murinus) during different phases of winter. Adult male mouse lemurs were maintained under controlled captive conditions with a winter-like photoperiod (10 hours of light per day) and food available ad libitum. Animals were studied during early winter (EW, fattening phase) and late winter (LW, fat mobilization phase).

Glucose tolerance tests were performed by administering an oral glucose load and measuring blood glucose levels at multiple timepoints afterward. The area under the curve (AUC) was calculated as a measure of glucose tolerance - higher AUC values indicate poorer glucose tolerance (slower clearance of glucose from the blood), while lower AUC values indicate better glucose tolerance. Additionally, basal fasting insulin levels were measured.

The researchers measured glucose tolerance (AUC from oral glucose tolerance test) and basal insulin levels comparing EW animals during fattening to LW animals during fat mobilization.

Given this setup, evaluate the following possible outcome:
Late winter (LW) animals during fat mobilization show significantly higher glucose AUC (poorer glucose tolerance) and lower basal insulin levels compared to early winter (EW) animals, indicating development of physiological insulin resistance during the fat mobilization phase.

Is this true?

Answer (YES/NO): NO